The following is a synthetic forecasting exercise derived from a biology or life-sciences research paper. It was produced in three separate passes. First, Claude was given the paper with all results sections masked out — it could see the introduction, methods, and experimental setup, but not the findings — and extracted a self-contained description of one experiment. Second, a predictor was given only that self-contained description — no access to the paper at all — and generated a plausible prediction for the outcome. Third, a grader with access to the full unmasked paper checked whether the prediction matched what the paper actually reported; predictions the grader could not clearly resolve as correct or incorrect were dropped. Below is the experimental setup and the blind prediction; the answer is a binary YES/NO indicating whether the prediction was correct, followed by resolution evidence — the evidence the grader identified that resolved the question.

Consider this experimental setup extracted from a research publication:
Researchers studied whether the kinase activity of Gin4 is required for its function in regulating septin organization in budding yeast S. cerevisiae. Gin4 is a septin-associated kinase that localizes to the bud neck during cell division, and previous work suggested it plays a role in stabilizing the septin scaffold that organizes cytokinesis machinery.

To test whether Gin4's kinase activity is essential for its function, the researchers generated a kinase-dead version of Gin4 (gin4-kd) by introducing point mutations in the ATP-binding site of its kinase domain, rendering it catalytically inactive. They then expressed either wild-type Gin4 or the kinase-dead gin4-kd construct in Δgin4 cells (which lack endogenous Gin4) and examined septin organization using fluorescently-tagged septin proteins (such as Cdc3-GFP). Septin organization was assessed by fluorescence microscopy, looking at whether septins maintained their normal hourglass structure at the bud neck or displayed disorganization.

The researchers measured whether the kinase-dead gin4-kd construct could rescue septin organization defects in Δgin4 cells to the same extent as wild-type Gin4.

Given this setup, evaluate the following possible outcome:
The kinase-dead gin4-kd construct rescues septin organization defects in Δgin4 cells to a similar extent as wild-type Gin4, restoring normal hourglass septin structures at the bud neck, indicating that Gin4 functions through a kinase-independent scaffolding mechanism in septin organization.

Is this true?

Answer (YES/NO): YES